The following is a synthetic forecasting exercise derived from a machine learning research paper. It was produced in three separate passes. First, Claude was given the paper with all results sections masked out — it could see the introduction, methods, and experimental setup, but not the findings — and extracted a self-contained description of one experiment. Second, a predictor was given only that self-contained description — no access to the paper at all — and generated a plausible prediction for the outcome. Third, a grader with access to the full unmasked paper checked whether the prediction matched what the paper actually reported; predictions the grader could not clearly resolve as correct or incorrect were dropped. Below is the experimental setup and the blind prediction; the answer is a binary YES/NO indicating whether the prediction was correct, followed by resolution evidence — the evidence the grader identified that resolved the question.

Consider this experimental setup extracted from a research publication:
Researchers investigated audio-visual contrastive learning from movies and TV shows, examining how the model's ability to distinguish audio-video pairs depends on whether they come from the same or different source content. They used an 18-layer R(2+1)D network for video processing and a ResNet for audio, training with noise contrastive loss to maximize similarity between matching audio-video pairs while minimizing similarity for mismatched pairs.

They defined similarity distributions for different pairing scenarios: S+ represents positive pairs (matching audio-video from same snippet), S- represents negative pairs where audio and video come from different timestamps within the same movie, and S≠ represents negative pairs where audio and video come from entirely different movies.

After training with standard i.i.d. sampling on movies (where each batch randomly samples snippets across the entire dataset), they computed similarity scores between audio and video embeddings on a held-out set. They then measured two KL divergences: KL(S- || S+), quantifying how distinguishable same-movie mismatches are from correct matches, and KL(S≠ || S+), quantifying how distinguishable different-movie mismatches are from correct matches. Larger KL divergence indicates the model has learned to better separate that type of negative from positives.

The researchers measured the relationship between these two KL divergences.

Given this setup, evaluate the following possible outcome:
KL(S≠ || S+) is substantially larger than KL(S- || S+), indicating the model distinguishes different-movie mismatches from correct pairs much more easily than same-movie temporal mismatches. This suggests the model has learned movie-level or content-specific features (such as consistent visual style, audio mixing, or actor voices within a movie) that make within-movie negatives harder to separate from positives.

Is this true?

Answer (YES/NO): YES